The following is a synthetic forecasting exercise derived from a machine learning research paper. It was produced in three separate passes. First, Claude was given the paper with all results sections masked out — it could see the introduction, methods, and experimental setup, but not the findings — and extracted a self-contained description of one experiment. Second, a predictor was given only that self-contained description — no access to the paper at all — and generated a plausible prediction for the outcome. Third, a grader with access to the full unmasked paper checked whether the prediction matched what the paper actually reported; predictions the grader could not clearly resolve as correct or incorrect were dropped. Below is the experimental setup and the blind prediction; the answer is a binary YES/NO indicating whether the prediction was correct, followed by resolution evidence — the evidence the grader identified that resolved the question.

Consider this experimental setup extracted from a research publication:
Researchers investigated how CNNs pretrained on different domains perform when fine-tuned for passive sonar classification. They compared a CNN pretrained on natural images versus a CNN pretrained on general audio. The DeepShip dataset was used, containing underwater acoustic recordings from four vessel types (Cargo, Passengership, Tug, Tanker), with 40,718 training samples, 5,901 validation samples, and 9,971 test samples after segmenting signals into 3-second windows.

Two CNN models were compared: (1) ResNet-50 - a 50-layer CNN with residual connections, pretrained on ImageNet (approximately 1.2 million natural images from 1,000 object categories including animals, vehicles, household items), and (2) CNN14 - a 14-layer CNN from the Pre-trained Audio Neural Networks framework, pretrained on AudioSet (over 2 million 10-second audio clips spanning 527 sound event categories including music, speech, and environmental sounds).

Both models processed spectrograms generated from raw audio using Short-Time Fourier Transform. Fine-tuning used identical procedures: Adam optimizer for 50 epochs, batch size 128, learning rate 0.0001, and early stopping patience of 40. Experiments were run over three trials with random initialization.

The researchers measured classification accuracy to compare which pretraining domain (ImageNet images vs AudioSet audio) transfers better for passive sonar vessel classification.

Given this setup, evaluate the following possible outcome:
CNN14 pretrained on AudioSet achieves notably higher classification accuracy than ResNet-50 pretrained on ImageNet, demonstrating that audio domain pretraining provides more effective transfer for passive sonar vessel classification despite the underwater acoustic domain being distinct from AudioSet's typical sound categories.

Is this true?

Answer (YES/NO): YES